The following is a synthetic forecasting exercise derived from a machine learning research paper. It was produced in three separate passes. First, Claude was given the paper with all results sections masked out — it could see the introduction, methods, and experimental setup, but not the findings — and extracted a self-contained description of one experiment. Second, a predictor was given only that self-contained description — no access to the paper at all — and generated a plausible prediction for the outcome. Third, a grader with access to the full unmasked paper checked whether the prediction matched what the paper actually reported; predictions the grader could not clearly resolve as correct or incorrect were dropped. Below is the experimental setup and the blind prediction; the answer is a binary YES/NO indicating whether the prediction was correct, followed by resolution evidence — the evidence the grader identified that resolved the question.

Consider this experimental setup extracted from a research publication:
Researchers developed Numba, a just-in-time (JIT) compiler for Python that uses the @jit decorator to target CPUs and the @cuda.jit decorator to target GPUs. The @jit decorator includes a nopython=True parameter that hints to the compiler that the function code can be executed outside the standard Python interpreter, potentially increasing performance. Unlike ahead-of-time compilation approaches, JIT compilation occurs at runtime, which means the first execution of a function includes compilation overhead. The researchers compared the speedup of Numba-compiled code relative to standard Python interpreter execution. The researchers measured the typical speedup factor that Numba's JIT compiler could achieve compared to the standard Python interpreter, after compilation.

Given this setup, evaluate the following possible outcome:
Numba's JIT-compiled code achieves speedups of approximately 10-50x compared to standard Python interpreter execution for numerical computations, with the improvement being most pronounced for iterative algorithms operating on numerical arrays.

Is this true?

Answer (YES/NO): YES